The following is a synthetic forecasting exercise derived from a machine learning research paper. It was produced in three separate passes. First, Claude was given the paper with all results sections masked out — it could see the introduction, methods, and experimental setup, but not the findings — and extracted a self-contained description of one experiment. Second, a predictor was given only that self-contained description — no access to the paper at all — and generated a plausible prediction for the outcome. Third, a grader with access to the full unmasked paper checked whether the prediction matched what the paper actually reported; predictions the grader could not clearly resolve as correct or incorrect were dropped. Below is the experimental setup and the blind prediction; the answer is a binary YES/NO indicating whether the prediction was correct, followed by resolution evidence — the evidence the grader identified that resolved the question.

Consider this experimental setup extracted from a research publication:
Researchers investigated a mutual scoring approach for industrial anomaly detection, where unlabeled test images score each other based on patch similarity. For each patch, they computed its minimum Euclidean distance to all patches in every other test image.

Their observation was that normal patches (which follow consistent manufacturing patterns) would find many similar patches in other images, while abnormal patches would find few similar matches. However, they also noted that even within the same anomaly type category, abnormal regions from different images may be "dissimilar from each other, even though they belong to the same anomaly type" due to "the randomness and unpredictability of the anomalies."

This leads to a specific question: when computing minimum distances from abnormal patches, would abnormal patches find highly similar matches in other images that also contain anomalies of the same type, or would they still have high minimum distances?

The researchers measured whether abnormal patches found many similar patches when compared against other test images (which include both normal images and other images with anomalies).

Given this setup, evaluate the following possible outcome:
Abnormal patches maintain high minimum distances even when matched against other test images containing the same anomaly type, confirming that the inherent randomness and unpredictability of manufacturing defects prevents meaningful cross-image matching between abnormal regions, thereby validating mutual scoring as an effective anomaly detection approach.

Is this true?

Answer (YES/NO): YES